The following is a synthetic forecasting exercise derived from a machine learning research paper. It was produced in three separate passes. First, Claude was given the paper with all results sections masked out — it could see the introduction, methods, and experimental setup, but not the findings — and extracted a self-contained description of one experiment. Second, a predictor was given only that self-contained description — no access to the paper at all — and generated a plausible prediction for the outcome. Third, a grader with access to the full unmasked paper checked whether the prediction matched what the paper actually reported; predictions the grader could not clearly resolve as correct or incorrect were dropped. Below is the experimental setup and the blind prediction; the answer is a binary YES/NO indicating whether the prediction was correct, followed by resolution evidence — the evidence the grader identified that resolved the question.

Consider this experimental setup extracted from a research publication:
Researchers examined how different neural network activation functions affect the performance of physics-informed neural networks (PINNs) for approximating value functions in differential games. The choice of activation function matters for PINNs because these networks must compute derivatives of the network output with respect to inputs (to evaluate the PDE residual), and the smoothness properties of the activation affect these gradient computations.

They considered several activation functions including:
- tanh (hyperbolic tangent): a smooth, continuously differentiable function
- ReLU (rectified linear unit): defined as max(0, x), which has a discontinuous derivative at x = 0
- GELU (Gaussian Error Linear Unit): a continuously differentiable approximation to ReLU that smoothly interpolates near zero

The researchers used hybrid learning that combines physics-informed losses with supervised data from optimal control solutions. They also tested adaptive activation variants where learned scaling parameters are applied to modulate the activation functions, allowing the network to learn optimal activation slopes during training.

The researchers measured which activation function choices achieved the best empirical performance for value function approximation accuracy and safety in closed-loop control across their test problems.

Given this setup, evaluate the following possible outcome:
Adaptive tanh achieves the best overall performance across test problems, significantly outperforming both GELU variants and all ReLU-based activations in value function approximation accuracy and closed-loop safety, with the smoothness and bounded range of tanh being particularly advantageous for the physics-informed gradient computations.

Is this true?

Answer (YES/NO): NO